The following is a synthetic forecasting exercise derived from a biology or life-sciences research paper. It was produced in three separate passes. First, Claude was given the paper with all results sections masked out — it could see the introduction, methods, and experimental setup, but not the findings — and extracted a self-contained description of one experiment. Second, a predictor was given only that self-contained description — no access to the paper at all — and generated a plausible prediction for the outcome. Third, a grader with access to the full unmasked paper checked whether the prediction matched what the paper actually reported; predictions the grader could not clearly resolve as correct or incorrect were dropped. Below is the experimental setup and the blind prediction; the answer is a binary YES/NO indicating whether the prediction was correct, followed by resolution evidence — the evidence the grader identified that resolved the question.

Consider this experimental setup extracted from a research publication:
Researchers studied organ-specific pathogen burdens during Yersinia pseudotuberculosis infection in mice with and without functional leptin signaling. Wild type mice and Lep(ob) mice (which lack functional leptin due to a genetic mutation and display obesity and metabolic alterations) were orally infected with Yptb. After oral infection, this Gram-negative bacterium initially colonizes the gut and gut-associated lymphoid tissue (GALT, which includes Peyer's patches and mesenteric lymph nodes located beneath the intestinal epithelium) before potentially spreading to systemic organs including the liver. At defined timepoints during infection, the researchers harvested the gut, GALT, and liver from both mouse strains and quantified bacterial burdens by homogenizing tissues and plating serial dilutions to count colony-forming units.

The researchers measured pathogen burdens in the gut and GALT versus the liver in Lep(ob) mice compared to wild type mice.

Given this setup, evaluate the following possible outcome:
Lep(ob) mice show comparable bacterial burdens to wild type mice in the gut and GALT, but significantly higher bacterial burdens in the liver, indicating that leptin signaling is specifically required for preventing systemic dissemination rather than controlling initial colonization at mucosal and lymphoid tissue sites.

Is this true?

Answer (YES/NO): NO